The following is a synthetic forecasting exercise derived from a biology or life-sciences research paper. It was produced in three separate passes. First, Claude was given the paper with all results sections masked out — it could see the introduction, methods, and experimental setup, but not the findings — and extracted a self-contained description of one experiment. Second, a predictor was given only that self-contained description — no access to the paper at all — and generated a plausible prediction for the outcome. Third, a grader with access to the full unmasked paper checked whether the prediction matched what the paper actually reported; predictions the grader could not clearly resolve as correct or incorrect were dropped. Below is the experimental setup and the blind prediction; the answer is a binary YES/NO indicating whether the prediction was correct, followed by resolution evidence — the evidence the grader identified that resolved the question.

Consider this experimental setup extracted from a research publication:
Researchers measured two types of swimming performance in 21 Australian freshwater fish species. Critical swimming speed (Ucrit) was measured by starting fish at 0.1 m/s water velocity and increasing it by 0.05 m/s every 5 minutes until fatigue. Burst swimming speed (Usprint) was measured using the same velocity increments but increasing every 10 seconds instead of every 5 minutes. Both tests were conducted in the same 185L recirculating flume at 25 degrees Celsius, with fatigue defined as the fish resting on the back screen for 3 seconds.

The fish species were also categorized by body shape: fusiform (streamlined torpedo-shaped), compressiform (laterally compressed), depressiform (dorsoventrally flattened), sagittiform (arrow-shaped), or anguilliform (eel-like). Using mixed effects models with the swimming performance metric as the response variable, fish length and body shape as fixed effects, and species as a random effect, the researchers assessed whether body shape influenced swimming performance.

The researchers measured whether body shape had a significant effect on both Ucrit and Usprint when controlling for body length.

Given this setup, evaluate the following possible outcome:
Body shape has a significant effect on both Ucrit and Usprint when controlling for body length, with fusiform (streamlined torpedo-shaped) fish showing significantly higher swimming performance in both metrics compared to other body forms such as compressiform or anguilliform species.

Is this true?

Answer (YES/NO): NO